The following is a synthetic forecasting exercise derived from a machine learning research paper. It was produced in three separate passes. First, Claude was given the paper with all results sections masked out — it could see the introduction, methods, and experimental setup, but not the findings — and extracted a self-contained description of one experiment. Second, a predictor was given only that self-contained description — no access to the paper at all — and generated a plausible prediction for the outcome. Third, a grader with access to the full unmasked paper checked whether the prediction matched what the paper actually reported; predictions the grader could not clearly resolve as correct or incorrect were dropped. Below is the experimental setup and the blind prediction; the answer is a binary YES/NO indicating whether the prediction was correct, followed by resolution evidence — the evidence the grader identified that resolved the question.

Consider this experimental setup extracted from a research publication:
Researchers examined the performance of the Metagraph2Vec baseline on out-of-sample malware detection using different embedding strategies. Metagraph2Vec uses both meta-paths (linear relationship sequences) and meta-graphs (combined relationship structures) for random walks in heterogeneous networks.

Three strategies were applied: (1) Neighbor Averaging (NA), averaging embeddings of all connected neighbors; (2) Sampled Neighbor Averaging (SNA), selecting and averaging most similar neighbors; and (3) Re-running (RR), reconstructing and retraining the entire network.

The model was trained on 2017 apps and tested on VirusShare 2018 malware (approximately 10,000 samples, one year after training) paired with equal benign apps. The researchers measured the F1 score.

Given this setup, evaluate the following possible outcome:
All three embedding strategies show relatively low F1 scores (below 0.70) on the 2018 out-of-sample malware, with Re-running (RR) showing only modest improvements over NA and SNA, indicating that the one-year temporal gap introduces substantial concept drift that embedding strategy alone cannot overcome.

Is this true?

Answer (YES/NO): NO